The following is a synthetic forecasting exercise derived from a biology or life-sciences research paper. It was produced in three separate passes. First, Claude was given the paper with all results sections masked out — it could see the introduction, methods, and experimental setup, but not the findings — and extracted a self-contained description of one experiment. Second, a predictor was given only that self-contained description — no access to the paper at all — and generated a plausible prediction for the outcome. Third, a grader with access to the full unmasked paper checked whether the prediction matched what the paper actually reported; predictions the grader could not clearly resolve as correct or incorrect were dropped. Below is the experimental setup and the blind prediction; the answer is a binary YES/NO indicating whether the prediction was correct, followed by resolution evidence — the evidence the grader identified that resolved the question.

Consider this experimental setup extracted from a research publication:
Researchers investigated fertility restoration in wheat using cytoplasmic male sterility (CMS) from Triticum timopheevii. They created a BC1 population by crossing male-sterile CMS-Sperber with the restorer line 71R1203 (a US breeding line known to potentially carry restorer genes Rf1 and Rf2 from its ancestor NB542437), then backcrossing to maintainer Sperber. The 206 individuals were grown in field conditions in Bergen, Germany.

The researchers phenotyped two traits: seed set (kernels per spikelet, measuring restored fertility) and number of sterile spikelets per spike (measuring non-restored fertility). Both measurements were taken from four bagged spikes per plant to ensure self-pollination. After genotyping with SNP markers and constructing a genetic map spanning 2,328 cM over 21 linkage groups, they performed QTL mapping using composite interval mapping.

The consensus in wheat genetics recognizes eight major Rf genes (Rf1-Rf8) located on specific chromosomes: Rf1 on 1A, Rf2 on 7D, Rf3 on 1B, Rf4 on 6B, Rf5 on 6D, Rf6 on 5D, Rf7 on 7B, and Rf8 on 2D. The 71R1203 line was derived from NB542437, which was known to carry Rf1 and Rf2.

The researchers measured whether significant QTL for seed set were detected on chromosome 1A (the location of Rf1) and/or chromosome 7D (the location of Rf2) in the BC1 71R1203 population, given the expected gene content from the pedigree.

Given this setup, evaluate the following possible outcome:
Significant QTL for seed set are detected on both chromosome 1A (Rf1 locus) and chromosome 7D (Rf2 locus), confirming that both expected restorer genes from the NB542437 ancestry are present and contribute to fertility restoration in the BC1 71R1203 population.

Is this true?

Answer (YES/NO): NO